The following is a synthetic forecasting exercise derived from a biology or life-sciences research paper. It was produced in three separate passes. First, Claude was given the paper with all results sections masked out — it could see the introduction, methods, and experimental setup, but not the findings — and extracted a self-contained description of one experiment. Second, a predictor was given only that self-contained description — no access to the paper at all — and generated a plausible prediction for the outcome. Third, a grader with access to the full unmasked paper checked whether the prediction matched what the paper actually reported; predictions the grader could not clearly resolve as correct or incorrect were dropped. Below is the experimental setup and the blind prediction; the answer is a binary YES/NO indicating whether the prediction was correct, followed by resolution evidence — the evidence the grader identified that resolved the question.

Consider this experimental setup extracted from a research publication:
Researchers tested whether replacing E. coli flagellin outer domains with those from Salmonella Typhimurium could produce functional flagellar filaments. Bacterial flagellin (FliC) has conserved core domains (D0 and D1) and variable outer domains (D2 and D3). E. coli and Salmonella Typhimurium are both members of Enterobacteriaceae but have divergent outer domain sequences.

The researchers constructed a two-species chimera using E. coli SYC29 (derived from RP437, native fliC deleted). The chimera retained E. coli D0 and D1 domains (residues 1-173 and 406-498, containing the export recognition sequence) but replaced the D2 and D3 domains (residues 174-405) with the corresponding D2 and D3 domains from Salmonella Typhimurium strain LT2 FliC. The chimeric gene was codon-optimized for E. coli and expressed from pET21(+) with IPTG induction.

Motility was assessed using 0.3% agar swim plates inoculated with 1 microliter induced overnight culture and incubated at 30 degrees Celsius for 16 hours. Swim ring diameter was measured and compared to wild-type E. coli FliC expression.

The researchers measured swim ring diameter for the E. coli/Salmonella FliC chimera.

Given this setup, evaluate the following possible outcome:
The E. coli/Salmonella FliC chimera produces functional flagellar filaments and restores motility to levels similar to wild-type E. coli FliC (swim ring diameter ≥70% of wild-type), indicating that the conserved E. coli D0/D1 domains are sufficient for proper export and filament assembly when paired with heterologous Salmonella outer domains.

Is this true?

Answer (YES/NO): NO